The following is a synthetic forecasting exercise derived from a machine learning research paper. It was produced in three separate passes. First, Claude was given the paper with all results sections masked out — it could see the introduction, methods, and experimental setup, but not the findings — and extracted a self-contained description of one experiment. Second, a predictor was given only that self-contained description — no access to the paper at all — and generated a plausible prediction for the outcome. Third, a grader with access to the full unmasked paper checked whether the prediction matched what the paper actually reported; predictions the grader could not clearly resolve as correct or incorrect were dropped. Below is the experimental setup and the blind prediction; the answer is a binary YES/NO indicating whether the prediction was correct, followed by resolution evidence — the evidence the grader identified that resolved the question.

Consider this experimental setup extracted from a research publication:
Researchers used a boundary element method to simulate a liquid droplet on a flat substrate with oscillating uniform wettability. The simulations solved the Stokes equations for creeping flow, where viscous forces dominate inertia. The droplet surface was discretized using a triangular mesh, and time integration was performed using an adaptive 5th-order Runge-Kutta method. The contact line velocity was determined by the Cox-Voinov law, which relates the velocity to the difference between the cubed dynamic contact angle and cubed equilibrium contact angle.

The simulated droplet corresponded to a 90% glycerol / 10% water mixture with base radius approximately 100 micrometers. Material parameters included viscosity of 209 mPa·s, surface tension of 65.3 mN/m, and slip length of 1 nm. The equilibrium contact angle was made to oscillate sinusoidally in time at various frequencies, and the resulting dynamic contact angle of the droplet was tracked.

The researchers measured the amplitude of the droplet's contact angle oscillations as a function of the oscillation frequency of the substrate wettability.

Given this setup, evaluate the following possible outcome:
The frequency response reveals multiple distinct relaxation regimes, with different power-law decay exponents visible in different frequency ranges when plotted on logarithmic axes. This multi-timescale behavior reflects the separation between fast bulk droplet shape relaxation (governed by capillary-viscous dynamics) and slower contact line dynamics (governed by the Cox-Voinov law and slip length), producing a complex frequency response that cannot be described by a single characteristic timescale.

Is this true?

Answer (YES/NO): NO